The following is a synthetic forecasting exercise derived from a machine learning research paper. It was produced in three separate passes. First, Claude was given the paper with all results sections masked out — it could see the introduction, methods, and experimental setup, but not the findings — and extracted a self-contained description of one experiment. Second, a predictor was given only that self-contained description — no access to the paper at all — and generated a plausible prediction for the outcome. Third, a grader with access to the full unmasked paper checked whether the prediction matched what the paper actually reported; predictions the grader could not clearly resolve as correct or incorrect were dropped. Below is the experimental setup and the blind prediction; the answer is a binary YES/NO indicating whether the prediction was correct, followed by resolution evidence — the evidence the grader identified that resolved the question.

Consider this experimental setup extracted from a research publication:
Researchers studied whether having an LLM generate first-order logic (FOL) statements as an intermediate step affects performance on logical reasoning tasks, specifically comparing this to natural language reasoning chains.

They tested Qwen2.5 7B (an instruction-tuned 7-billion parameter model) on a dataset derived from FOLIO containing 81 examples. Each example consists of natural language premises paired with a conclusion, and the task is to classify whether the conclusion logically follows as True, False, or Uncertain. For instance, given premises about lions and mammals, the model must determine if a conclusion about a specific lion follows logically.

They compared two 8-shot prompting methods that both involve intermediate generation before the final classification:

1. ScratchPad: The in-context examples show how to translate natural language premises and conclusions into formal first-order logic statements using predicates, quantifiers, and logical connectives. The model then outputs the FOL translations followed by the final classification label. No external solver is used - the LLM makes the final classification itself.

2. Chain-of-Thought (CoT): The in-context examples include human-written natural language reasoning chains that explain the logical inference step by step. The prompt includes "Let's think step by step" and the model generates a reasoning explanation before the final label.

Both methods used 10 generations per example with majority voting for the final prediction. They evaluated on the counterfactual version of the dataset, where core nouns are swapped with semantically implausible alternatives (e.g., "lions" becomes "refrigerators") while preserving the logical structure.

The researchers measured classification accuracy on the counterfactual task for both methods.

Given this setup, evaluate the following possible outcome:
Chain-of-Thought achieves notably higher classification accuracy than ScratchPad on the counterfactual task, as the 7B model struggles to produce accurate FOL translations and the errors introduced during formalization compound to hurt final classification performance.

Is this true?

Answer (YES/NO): YES